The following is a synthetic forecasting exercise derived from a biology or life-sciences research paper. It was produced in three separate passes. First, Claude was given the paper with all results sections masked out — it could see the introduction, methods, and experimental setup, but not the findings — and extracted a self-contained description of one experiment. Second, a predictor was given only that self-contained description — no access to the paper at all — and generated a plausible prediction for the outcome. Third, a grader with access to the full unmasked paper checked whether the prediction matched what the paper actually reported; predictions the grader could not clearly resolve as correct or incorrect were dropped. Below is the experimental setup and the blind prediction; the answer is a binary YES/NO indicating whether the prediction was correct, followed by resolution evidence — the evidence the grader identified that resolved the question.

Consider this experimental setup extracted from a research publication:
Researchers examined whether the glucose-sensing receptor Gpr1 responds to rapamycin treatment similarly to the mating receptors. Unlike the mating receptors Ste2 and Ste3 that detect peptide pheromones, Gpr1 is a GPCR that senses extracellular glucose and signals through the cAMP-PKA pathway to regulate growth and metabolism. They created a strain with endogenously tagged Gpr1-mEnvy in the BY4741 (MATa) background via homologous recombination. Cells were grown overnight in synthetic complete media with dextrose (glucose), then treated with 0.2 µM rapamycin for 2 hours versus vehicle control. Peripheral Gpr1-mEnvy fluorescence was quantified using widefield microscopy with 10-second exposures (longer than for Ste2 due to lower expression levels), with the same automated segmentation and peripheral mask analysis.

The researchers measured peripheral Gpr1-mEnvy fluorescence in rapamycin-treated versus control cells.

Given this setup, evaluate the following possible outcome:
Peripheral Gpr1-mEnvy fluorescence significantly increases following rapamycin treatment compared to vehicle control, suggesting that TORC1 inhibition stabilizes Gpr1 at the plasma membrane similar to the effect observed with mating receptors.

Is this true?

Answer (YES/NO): NO